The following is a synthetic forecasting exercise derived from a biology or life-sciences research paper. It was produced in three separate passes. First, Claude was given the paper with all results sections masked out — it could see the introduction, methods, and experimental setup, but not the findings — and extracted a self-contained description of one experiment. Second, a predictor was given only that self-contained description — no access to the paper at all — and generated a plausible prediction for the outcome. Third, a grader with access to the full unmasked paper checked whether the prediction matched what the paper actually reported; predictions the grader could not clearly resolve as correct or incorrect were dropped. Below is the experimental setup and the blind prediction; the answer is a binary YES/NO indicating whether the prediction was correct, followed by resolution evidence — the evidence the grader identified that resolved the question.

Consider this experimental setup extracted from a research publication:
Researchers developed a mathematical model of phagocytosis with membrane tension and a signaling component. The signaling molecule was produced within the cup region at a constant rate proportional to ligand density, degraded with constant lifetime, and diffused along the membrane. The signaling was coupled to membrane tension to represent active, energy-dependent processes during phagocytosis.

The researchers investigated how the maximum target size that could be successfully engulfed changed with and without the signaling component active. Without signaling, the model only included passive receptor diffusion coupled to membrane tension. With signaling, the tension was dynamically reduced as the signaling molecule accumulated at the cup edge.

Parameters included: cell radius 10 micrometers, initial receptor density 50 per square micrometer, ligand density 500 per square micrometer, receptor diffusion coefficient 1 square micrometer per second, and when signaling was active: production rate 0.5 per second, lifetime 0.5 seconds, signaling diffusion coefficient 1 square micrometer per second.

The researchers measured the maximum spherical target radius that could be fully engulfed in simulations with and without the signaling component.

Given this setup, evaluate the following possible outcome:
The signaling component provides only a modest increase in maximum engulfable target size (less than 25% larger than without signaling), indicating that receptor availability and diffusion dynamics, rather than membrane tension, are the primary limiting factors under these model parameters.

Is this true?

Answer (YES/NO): NO